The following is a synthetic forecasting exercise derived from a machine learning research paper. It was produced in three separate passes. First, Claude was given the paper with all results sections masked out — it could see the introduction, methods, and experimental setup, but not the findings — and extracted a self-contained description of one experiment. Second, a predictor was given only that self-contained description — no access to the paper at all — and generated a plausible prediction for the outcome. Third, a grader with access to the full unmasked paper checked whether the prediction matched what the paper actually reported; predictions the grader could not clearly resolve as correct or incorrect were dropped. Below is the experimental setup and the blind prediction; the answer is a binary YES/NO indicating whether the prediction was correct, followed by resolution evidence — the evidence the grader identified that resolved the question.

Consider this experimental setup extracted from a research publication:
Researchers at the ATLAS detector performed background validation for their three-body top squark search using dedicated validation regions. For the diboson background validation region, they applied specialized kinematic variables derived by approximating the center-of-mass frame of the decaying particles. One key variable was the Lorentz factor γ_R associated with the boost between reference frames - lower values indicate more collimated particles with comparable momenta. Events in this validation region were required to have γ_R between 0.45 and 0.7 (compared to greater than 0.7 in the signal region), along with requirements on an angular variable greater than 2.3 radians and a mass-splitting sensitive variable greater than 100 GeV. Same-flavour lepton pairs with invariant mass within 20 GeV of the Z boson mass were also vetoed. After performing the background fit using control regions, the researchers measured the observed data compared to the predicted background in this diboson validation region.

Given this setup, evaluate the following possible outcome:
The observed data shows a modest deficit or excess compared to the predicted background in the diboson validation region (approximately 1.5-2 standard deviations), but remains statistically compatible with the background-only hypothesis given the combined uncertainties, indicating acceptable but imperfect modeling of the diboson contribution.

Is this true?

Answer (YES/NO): NO